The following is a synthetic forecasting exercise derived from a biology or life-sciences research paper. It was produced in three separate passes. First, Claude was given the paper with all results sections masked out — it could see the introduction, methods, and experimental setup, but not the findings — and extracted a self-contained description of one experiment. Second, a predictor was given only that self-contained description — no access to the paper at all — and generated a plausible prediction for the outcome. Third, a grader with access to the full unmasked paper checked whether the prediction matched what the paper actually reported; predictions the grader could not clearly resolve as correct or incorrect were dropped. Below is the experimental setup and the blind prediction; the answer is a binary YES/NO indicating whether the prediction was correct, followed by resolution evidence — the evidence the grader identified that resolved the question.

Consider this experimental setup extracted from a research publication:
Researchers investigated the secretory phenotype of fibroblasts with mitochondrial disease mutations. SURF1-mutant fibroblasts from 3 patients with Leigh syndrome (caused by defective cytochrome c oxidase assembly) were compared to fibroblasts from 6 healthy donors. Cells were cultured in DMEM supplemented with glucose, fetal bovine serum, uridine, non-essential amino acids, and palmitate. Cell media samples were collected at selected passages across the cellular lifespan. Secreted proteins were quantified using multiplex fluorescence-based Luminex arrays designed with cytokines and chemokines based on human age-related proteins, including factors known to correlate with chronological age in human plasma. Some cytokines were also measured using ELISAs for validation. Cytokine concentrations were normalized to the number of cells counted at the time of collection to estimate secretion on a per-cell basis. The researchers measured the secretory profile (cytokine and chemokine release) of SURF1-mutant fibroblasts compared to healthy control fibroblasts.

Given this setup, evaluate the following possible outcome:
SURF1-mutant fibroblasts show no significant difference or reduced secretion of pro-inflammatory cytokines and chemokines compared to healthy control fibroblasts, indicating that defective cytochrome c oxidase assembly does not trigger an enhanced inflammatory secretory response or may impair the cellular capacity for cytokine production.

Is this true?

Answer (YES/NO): NO